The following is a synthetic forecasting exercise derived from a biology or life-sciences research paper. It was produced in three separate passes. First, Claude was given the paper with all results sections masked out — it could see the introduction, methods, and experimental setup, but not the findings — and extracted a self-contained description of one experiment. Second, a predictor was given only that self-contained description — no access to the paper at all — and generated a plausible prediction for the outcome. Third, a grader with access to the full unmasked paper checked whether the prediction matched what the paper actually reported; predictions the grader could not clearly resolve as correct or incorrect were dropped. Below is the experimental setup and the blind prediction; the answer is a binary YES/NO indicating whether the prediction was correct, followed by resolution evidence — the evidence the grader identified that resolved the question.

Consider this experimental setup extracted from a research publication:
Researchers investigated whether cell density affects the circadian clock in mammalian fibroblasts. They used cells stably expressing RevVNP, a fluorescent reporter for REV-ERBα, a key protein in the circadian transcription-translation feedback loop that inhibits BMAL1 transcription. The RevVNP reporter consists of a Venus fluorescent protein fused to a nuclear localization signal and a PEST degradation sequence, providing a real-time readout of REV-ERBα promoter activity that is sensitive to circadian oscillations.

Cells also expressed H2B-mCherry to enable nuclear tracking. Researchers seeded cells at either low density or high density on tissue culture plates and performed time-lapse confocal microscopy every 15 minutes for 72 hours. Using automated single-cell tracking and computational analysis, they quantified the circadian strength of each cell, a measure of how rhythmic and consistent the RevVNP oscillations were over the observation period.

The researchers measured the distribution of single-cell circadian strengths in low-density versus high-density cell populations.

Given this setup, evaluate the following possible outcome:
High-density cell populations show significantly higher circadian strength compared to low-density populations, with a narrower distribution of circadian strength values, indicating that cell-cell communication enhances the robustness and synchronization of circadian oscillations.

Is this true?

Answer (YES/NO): NO